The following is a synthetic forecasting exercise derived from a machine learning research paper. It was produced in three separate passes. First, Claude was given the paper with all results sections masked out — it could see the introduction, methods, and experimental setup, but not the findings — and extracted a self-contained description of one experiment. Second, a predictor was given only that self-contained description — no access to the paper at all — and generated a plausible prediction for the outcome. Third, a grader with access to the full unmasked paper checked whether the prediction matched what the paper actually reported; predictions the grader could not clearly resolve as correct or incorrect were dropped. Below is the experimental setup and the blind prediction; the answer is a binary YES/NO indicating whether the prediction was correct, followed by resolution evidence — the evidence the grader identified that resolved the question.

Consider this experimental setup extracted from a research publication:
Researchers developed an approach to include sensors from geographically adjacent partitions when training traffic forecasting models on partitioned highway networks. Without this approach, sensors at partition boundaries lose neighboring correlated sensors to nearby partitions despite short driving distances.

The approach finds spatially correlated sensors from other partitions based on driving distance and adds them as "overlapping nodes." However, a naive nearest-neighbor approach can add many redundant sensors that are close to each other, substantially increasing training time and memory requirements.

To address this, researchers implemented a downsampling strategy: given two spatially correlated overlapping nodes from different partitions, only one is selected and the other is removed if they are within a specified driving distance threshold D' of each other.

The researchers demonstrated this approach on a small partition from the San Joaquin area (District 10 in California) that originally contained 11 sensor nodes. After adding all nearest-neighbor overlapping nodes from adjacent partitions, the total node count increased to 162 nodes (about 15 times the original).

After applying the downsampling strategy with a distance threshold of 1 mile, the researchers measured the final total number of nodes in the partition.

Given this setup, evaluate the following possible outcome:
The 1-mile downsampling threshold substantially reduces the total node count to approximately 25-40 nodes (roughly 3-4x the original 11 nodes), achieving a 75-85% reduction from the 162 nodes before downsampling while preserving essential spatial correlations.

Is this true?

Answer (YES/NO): YES